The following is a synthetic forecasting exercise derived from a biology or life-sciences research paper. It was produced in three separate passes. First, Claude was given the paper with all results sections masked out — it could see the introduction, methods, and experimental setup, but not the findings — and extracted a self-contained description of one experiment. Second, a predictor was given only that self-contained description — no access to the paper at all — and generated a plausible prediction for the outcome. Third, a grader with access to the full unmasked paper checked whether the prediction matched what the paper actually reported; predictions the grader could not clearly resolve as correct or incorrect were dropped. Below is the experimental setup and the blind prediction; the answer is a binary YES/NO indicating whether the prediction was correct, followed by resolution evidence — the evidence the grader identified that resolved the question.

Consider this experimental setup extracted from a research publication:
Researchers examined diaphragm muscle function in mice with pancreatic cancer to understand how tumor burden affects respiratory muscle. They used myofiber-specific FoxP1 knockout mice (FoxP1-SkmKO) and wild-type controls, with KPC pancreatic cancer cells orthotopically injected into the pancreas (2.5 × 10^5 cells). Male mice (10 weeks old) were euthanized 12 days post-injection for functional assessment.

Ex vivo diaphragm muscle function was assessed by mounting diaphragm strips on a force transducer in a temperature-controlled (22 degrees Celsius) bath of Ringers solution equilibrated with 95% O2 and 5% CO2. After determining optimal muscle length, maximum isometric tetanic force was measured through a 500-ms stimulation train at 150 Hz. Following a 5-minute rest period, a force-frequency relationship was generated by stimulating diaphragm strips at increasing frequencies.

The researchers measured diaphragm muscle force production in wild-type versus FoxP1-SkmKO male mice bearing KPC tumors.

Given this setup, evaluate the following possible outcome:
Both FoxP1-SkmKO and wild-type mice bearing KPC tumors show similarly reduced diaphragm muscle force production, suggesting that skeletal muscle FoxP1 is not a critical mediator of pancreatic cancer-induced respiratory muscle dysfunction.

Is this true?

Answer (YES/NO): NO